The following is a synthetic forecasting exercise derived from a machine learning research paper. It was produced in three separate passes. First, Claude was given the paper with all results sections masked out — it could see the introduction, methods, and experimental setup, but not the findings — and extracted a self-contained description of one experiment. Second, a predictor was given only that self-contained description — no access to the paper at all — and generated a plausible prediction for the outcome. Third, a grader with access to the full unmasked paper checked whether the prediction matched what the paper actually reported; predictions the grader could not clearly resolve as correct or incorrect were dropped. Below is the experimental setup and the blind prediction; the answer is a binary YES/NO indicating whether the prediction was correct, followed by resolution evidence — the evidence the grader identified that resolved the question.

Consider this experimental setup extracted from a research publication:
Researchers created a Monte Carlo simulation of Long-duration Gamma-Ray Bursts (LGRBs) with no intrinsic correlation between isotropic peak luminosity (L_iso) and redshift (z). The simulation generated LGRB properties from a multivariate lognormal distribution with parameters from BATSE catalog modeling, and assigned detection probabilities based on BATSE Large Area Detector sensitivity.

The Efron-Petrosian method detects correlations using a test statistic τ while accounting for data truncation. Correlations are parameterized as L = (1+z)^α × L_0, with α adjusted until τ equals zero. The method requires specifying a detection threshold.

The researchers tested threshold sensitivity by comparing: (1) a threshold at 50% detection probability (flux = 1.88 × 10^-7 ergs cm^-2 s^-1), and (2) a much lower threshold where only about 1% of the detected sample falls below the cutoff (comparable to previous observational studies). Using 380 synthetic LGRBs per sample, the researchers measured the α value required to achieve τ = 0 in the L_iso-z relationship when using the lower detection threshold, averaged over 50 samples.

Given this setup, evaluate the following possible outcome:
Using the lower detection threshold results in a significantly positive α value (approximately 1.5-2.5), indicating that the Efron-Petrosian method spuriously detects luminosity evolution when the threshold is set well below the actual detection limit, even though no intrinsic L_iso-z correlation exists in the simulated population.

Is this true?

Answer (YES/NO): YES